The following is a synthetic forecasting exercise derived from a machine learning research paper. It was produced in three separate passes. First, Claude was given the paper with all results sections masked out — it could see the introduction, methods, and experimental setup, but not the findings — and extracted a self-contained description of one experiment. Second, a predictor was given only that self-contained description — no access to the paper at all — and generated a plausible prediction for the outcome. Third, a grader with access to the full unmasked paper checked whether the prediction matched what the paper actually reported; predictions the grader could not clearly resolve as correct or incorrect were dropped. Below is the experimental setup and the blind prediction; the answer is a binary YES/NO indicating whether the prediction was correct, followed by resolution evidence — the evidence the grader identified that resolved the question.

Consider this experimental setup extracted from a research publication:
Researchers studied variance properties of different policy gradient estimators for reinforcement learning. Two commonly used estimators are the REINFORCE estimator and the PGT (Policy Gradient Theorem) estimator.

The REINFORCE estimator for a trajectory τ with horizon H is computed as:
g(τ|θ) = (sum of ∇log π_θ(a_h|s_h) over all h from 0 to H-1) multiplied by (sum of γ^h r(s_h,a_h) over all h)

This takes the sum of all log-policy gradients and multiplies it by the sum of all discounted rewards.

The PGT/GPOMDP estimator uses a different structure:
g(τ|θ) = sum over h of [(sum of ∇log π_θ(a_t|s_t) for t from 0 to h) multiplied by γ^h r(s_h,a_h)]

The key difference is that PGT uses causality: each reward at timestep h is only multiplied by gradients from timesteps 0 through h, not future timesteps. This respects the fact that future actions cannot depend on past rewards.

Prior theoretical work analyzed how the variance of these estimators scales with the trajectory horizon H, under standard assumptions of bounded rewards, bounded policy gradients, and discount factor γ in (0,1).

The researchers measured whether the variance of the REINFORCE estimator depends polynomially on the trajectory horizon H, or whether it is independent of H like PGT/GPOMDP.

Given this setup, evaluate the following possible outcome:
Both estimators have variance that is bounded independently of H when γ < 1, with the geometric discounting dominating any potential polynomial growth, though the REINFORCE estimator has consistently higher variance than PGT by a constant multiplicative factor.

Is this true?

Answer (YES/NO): NO